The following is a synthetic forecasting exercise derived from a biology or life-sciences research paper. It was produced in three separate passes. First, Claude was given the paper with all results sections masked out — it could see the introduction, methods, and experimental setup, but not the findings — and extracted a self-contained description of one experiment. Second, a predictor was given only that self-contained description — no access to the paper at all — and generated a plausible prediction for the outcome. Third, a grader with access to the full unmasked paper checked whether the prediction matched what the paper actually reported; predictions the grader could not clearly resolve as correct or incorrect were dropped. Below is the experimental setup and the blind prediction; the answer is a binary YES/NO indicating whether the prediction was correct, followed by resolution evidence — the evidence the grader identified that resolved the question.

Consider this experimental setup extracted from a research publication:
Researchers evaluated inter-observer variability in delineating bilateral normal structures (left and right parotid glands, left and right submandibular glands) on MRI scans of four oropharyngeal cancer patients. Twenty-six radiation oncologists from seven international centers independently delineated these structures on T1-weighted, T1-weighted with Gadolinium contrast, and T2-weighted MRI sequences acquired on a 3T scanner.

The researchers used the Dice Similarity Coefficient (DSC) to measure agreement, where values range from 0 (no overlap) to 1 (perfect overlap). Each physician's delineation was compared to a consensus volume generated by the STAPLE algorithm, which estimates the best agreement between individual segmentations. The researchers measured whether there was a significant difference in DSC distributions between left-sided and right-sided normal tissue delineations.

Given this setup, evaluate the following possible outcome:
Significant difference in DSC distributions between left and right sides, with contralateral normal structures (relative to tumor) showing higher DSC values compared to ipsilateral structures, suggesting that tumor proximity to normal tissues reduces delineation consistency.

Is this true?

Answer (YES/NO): NO